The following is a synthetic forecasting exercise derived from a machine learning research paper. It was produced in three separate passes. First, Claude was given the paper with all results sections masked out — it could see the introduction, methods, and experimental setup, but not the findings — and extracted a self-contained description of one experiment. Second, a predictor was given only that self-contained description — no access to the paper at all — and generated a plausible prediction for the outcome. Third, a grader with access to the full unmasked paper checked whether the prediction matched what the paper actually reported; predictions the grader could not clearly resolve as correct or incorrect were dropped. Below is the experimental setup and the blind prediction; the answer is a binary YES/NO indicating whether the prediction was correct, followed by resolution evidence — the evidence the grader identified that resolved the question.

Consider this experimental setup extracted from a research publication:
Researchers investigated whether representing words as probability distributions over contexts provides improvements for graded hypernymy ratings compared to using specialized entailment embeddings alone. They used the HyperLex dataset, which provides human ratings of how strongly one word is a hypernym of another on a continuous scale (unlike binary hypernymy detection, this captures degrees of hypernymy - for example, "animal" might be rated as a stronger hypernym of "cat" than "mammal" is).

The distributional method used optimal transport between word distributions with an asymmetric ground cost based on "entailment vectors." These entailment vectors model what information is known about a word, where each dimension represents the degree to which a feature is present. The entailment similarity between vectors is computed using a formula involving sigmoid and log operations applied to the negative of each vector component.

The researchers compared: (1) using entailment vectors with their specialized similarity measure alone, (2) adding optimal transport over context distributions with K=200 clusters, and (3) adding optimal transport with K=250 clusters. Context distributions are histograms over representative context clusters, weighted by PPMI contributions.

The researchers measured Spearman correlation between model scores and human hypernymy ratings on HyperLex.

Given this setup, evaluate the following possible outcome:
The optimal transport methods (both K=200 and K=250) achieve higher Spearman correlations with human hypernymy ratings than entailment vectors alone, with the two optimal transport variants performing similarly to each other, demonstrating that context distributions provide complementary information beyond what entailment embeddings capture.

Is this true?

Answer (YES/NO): YES